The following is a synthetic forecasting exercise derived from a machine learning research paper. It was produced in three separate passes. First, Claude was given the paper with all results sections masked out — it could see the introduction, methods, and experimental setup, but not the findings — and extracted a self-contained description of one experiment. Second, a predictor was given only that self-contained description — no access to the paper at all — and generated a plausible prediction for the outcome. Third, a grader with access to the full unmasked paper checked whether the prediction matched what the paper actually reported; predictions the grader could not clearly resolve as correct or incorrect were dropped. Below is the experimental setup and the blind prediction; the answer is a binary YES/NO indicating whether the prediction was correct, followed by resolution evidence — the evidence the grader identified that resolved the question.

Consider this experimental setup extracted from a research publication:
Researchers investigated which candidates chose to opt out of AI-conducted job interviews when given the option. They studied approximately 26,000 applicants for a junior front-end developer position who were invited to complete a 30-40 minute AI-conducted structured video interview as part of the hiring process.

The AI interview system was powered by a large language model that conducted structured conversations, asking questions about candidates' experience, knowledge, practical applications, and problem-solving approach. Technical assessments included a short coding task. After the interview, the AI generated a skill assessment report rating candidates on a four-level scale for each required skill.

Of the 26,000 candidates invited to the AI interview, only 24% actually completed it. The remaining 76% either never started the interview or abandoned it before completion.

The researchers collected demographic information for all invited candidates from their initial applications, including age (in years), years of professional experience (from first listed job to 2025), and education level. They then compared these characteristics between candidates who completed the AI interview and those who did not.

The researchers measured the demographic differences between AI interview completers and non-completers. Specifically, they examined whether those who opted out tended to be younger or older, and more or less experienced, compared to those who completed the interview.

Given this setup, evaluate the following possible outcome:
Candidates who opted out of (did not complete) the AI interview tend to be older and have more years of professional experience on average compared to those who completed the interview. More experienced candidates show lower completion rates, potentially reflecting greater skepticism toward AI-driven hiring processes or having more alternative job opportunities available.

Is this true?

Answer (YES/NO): YES